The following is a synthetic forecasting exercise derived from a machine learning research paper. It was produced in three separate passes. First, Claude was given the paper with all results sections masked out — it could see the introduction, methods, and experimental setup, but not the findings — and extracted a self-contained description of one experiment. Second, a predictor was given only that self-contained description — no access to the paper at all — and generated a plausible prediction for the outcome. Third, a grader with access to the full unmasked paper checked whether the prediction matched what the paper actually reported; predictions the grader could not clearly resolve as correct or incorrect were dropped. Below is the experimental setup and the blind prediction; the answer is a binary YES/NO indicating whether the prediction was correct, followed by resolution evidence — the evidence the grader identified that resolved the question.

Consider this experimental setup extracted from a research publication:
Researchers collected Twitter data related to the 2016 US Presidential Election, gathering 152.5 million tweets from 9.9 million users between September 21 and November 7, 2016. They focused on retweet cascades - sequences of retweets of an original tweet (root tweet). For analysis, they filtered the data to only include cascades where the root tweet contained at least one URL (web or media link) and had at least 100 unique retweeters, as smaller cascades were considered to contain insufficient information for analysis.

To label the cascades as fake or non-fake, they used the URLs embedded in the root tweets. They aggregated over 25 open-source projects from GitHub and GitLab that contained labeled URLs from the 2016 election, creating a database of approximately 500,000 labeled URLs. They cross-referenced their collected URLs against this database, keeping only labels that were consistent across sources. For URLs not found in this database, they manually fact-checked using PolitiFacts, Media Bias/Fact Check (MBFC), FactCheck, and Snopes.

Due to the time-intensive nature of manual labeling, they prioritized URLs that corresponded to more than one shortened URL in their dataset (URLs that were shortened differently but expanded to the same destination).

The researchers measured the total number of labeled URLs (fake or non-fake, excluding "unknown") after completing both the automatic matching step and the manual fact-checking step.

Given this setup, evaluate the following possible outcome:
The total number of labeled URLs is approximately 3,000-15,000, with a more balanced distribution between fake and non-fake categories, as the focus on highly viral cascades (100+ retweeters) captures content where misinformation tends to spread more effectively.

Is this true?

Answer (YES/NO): NO